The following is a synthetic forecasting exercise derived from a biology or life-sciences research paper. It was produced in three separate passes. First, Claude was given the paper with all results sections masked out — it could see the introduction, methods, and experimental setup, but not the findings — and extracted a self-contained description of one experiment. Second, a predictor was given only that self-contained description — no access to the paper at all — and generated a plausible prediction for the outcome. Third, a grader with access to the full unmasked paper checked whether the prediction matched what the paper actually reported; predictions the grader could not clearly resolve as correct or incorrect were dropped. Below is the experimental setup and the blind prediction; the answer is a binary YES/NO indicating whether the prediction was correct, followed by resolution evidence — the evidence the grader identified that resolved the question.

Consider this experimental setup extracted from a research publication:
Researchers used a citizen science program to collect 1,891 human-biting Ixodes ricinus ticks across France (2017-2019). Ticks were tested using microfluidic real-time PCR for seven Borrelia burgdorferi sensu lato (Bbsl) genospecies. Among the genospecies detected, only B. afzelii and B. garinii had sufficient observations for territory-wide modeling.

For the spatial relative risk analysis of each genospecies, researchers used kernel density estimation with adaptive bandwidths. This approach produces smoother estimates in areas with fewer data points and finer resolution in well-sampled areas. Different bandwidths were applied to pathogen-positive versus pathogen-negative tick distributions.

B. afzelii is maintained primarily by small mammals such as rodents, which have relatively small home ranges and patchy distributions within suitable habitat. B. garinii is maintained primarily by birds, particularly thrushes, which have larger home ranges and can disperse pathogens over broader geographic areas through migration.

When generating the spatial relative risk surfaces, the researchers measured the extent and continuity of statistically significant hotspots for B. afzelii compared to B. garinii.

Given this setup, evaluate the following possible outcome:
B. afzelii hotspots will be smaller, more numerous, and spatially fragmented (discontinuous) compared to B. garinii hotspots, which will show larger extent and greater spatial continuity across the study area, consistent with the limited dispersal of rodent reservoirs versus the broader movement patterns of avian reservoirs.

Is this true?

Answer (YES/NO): NO